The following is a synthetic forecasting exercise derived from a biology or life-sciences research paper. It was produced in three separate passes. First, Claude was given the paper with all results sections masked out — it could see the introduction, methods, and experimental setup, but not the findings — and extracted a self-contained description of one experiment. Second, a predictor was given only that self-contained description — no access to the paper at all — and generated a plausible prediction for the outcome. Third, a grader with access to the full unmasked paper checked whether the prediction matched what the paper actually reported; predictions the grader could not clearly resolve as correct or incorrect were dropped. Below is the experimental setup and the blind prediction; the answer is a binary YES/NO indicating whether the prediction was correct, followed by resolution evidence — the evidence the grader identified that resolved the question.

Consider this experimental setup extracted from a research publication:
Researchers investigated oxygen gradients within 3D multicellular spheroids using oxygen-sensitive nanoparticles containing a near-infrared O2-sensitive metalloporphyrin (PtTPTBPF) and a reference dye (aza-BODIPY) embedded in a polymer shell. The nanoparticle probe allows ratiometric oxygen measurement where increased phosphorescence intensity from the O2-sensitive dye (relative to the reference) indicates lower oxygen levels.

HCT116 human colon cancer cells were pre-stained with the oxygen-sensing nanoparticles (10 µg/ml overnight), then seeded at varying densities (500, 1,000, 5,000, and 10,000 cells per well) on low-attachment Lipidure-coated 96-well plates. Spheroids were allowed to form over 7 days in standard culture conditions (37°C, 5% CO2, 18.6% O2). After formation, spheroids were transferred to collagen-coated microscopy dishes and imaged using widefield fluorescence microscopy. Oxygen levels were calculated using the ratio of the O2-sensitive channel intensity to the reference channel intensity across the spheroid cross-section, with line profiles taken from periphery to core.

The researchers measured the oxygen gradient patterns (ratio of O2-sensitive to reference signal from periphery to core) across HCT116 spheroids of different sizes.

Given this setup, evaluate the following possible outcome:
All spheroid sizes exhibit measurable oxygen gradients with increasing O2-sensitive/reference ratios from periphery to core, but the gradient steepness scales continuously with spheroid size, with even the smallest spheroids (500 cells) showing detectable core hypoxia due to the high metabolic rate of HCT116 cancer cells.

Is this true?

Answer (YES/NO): NO